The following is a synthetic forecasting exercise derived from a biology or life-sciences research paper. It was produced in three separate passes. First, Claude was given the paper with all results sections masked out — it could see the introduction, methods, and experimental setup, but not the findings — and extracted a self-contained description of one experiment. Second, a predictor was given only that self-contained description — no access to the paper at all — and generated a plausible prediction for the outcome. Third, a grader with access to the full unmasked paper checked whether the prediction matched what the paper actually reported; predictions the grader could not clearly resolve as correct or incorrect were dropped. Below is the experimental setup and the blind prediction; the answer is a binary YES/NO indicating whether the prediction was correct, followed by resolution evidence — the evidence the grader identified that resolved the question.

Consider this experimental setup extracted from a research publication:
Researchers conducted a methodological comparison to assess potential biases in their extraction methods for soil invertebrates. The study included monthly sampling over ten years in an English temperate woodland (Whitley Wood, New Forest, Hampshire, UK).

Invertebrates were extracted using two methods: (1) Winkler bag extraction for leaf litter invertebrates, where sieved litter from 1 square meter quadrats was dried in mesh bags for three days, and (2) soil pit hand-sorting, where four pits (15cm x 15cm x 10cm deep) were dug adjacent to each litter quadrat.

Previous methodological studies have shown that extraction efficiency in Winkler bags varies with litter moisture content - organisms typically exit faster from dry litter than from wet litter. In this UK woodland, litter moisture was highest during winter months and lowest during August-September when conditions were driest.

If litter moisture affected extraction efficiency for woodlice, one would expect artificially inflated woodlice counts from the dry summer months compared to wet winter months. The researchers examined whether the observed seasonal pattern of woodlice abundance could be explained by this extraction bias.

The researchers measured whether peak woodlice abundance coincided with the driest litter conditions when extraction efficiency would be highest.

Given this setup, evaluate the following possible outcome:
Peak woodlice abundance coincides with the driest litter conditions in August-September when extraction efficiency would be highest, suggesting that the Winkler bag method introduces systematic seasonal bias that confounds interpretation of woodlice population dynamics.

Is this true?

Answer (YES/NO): NO